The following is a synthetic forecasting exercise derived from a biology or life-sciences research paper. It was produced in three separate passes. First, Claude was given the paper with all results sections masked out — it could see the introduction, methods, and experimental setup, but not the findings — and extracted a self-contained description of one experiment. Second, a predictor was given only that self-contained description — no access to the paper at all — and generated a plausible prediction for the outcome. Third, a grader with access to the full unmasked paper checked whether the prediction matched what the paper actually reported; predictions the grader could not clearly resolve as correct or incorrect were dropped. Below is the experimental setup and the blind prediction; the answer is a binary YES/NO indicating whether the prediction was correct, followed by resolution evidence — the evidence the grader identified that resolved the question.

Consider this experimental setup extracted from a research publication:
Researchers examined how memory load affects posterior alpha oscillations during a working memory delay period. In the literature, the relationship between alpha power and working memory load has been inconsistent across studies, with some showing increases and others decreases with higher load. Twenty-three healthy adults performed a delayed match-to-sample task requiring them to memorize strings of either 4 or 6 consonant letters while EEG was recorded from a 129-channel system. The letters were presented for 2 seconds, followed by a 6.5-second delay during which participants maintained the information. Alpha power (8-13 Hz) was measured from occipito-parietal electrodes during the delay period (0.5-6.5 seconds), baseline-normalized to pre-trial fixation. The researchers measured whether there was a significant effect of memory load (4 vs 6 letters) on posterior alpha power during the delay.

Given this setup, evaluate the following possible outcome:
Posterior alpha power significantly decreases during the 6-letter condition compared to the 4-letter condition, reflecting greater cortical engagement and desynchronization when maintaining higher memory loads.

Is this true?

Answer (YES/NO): NO